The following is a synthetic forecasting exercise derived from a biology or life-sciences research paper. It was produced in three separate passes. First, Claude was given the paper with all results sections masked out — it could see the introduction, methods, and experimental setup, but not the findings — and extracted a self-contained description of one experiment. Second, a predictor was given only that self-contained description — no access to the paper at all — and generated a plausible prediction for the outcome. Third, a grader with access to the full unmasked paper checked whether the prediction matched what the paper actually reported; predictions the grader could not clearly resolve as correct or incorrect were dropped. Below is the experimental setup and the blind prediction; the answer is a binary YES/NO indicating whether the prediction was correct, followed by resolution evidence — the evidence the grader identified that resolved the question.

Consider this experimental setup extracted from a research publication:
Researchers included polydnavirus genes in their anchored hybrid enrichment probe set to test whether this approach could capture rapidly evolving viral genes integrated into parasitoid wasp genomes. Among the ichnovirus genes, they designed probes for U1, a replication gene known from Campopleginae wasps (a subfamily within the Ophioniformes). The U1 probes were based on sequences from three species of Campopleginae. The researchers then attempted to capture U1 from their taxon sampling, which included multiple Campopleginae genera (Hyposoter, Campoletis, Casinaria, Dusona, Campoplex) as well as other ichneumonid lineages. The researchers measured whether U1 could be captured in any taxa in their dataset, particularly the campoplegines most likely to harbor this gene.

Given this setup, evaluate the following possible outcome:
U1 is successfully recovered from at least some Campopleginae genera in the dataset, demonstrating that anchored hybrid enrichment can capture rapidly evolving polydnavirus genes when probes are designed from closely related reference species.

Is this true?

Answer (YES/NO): NO